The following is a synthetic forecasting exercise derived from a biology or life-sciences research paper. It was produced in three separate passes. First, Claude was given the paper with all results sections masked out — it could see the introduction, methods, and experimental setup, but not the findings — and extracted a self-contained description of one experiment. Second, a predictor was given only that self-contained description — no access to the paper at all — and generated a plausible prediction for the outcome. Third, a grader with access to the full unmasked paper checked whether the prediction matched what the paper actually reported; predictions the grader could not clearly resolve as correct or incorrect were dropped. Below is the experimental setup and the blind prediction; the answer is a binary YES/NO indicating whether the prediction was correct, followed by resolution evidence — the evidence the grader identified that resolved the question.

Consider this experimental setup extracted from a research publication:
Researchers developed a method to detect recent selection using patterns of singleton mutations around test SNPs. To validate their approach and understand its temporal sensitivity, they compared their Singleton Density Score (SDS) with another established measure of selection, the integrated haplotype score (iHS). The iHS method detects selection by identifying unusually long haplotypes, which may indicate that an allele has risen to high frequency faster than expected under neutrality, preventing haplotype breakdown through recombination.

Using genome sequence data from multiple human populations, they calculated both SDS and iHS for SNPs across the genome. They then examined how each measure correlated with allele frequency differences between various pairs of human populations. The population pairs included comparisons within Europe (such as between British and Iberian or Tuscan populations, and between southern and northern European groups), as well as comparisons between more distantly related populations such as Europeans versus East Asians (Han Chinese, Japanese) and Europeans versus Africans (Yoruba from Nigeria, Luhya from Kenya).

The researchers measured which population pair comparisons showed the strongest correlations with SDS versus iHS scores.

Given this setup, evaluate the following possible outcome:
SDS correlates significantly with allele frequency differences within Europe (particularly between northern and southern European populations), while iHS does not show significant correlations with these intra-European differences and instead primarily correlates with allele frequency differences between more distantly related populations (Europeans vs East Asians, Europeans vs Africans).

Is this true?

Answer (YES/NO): YES